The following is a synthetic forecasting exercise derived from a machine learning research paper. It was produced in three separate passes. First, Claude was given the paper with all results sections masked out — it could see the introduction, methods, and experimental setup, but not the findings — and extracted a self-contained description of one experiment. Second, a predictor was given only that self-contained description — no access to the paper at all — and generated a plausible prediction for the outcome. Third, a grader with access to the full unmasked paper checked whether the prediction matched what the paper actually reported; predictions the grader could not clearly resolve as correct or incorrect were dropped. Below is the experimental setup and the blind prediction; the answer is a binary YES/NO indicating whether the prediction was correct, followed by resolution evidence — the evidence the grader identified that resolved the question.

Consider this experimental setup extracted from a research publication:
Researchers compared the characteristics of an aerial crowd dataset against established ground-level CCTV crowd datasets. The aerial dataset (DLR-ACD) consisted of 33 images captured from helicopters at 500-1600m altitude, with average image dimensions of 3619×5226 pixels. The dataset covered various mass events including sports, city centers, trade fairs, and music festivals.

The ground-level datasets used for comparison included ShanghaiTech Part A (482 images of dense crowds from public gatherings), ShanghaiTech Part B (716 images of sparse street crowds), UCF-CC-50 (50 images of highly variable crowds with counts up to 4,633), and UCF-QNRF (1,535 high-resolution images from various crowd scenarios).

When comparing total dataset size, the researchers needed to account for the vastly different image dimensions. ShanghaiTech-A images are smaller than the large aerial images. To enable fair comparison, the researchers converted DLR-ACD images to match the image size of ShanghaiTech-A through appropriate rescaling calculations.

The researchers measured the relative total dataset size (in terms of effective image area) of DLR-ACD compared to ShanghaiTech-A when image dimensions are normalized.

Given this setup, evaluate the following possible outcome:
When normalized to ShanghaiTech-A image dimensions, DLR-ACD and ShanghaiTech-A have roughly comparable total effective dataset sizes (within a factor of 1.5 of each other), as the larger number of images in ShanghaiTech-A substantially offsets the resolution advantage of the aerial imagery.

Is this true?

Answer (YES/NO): NO